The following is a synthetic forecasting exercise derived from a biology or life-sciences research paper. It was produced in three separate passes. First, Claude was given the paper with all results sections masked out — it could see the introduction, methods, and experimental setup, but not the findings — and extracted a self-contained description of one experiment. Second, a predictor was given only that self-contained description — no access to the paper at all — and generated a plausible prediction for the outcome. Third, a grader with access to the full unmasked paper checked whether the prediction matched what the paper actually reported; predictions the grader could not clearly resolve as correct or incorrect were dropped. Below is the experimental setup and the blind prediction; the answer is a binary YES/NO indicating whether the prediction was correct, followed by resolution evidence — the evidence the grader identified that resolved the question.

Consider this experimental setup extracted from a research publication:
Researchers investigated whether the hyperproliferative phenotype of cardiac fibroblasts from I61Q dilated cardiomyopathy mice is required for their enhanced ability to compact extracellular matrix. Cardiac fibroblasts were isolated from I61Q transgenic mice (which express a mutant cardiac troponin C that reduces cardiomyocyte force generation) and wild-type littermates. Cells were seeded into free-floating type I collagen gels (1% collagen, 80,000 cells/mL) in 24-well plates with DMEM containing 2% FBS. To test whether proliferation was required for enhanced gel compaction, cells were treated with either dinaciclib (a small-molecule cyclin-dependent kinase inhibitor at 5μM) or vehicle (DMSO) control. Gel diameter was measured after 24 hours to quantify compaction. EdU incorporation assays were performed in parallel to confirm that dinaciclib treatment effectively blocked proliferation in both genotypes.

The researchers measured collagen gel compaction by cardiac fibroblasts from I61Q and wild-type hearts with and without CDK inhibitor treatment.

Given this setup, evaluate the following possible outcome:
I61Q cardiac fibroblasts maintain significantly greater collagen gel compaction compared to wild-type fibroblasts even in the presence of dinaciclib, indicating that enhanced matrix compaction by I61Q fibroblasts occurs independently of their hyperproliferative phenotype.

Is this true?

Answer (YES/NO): NO